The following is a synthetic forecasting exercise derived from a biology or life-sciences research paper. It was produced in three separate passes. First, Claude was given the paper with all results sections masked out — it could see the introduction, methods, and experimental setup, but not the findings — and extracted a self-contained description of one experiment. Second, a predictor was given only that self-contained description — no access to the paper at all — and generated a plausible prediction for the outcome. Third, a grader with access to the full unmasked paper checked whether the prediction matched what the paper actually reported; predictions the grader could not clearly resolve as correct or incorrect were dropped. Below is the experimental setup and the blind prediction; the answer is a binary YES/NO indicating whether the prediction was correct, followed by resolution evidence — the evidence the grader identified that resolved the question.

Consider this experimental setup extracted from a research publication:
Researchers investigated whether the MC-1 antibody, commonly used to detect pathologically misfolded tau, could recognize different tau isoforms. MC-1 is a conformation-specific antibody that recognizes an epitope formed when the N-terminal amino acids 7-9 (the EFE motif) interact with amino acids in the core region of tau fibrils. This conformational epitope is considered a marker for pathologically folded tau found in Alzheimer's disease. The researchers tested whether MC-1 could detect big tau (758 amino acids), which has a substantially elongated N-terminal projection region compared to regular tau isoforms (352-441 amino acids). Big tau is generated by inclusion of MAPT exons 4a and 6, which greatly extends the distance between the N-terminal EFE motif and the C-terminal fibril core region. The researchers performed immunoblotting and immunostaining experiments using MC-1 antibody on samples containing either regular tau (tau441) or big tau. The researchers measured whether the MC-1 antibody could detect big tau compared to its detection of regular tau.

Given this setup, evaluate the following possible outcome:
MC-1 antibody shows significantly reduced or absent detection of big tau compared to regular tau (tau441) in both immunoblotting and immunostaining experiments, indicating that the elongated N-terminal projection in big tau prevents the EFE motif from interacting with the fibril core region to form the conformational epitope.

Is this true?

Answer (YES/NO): YES